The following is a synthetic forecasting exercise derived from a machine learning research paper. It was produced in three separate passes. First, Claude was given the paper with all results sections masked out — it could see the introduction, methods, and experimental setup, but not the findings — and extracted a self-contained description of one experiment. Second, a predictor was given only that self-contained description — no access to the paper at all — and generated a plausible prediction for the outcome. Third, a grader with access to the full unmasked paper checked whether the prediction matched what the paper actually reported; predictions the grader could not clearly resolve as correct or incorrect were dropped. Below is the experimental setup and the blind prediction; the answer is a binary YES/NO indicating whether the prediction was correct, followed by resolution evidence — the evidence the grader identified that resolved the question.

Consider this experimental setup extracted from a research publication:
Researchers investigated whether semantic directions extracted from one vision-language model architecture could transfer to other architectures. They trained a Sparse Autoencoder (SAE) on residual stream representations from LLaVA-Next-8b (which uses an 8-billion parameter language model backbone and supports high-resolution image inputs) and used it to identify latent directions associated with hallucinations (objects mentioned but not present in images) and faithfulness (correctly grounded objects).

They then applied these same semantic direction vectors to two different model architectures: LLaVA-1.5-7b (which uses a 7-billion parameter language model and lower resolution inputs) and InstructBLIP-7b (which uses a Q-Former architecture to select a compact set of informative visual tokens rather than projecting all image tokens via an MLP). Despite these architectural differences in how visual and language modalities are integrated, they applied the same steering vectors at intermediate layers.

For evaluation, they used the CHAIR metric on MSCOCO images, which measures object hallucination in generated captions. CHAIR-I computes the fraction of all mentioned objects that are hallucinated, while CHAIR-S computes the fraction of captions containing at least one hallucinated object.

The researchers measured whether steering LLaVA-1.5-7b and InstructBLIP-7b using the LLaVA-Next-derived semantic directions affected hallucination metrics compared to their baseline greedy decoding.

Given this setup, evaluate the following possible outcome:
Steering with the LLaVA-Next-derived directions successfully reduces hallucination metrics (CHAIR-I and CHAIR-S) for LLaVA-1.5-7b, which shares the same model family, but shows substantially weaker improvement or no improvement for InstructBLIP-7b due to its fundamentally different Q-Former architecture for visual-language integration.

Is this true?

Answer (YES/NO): NO